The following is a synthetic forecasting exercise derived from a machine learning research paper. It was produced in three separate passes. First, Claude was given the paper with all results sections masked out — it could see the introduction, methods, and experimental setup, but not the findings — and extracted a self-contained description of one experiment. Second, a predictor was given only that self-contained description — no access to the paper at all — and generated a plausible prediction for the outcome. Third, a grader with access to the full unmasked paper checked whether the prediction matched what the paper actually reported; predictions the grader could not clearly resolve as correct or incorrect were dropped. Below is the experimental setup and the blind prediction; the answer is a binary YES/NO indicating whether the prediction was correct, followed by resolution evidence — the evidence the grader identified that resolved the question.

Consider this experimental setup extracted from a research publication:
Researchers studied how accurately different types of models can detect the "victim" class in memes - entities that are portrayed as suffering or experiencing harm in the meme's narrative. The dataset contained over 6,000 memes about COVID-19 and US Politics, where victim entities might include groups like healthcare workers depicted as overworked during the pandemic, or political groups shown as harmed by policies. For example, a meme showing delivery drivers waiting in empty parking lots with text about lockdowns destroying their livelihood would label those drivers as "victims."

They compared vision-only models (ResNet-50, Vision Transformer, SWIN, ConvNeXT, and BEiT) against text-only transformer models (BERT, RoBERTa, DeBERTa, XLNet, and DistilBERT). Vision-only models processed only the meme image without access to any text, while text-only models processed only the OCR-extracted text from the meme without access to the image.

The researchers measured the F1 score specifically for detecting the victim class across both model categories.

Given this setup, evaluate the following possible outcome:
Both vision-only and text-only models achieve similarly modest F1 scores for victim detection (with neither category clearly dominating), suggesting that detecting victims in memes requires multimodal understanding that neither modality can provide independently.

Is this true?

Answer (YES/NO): NO